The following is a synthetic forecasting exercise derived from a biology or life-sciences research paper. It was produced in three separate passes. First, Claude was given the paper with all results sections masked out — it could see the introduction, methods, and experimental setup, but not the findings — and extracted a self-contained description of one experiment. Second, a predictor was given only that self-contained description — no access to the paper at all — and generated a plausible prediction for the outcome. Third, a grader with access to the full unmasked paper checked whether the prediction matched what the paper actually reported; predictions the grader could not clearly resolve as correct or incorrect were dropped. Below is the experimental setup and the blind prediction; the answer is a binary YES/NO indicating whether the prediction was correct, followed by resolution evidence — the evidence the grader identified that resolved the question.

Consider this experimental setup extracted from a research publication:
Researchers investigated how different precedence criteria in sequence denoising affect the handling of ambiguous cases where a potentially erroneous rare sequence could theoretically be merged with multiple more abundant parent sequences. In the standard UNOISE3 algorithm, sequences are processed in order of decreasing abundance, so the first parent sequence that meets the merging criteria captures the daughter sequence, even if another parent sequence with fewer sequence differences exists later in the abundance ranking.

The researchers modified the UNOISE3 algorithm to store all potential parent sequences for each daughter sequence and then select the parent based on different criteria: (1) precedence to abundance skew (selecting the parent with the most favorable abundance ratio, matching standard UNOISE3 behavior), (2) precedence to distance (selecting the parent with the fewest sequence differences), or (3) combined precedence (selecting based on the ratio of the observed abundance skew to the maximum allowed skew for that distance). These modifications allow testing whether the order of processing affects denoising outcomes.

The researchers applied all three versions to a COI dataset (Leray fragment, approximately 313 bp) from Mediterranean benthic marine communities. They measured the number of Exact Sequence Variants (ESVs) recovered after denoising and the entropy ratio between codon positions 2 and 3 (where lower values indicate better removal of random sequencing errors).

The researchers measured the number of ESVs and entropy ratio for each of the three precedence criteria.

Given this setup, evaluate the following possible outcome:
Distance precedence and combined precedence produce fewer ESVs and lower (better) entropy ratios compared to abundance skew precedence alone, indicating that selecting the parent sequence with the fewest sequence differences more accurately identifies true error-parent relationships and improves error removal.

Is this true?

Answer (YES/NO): NO